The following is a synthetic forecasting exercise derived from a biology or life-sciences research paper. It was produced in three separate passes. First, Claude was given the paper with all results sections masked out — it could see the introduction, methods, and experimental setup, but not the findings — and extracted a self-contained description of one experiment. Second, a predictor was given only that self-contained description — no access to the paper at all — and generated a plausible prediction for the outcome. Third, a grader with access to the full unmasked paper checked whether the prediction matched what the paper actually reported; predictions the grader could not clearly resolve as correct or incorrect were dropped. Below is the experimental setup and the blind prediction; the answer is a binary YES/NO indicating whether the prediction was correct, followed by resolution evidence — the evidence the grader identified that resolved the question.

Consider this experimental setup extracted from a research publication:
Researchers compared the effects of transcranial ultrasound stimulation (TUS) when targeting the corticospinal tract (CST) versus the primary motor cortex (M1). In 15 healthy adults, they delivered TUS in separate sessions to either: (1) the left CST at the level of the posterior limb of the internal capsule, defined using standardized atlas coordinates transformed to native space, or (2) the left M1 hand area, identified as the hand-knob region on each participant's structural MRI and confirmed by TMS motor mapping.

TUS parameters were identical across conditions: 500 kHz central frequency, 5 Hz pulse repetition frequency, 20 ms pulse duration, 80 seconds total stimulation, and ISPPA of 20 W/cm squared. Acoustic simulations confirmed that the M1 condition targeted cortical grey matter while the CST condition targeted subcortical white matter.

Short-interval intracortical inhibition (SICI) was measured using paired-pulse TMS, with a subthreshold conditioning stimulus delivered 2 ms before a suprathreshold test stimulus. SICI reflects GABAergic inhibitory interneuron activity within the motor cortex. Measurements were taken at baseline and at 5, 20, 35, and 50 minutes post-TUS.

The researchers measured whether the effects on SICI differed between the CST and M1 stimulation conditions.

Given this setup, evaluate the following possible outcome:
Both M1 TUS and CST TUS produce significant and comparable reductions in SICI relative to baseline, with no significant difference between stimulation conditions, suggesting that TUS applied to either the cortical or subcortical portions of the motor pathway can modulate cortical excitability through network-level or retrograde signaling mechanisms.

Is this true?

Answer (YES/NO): NO